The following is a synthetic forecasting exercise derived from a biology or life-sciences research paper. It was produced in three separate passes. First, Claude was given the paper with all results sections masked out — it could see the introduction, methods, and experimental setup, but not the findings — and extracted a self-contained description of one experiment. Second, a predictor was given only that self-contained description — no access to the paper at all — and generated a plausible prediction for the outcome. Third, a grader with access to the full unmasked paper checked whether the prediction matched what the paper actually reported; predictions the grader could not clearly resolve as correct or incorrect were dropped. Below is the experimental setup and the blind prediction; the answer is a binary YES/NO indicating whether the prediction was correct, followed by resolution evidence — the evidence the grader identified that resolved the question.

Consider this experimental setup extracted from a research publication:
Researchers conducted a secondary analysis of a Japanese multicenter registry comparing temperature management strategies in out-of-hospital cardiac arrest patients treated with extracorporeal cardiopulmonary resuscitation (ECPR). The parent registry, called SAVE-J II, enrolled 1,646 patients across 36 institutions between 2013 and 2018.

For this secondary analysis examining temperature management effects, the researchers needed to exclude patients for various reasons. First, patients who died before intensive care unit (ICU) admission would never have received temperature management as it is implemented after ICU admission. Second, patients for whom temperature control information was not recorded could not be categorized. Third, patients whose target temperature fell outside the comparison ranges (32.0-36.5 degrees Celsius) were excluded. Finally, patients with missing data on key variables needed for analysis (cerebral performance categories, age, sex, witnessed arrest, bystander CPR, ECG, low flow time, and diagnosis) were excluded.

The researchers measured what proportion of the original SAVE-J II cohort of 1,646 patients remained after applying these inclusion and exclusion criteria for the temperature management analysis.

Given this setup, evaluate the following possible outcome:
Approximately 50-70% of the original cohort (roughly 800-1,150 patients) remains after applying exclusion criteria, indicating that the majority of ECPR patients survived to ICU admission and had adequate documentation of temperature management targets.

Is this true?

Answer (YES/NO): YES